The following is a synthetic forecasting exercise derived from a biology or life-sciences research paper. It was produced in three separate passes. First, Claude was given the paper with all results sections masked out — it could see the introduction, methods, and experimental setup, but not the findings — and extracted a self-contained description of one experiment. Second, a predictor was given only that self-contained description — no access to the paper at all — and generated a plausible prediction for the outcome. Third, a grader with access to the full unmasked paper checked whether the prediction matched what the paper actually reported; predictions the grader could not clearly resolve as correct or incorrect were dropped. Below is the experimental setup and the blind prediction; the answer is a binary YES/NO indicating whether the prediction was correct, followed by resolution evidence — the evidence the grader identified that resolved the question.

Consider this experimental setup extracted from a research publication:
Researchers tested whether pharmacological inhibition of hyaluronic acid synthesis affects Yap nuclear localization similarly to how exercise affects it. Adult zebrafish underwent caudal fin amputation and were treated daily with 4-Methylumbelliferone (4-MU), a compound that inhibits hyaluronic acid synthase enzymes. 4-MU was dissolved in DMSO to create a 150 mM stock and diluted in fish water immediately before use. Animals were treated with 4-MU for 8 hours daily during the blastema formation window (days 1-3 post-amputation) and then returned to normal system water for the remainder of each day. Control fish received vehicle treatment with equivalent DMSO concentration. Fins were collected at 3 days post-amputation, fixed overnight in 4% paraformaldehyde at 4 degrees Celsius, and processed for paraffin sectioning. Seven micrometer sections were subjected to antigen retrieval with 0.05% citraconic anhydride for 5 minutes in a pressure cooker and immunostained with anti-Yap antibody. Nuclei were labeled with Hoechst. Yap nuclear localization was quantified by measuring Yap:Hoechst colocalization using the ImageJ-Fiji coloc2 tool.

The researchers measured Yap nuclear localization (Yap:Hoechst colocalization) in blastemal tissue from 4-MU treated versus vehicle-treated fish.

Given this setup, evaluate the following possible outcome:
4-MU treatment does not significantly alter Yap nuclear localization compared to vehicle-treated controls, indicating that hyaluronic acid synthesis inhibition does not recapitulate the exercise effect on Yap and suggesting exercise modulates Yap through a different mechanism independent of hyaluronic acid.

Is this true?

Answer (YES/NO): NO